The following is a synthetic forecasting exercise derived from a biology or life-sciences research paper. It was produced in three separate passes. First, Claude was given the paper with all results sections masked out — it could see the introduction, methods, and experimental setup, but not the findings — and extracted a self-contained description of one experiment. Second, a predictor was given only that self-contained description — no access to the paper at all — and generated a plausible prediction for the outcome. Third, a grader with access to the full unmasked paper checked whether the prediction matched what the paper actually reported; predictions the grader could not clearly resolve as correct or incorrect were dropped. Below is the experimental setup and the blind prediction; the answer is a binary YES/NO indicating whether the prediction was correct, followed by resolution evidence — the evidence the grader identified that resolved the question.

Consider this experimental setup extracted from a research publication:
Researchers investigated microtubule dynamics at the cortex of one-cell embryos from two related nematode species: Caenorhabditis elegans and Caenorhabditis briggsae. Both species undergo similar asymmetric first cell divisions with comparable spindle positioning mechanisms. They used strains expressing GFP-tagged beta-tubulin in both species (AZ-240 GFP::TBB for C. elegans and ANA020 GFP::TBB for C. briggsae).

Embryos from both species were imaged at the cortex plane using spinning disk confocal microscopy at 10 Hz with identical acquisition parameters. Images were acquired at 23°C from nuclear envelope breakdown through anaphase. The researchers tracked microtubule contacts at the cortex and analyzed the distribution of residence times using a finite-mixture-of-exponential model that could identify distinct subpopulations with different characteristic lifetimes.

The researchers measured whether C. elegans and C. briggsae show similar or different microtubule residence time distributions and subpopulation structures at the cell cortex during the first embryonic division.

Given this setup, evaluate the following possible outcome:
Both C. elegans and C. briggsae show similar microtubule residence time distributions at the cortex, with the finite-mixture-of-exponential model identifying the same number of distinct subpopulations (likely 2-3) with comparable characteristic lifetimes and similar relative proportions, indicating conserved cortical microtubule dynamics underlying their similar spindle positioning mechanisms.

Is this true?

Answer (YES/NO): YES